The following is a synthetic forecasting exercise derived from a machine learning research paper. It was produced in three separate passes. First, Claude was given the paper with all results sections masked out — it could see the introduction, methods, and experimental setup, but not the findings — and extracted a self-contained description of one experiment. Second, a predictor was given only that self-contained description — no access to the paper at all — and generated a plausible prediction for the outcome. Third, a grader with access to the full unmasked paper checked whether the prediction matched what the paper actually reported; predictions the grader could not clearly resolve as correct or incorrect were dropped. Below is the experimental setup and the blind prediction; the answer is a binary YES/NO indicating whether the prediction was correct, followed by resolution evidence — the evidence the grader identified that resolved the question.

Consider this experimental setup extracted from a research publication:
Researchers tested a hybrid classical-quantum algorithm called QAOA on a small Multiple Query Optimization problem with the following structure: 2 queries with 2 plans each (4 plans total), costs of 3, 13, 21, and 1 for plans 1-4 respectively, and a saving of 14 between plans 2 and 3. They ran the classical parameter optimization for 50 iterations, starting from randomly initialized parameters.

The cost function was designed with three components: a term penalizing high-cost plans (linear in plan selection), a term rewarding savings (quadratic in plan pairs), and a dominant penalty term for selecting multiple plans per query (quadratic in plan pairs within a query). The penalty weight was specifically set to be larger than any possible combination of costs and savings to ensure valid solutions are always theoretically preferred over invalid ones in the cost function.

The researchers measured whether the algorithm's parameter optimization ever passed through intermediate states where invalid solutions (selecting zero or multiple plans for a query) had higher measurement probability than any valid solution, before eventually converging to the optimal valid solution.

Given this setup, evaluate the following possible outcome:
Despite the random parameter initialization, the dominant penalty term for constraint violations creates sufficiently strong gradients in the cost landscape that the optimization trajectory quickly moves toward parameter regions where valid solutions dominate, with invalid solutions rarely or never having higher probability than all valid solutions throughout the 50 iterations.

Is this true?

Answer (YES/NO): NO